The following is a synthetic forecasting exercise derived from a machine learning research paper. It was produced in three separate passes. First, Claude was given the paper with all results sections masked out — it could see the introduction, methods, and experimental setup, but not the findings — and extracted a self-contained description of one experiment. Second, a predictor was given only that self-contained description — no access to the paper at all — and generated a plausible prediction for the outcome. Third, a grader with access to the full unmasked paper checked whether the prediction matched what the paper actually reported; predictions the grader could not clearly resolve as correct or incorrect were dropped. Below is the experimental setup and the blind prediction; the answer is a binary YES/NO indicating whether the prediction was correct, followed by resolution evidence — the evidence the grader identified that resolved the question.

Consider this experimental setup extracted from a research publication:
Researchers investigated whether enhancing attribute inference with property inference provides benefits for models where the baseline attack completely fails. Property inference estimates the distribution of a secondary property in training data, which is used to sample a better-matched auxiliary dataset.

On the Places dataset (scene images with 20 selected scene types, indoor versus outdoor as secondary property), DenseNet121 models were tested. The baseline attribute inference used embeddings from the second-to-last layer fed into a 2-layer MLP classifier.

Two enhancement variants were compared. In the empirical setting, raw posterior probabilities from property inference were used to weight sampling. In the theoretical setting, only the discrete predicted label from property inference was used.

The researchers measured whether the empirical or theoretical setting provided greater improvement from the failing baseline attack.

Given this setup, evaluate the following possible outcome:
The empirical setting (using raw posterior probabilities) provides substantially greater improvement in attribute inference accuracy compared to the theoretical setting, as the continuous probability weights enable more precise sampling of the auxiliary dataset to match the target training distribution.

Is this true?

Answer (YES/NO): NO